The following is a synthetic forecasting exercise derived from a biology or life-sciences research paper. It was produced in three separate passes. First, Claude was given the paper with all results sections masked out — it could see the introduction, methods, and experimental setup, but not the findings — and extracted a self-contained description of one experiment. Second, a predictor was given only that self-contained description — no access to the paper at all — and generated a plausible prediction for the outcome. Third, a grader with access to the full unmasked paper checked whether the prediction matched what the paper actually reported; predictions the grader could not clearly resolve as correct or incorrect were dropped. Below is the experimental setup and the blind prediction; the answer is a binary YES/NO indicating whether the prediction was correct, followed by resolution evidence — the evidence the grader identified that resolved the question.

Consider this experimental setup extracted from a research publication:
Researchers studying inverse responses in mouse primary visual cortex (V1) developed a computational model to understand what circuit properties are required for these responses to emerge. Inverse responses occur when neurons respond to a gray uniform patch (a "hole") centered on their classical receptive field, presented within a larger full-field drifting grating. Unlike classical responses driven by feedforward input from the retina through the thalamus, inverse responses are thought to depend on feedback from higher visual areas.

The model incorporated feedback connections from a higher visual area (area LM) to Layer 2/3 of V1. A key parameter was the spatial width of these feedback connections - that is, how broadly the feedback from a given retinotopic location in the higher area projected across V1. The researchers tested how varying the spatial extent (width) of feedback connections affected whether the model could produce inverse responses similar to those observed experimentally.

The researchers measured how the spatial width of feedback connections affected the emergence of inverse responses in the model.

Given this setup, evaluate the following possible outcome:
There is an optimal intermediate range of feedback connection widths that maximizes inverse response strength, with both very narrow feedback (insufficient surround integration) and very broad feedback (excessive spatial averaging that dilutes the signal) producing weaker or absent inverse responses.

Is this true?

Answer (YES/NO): YES